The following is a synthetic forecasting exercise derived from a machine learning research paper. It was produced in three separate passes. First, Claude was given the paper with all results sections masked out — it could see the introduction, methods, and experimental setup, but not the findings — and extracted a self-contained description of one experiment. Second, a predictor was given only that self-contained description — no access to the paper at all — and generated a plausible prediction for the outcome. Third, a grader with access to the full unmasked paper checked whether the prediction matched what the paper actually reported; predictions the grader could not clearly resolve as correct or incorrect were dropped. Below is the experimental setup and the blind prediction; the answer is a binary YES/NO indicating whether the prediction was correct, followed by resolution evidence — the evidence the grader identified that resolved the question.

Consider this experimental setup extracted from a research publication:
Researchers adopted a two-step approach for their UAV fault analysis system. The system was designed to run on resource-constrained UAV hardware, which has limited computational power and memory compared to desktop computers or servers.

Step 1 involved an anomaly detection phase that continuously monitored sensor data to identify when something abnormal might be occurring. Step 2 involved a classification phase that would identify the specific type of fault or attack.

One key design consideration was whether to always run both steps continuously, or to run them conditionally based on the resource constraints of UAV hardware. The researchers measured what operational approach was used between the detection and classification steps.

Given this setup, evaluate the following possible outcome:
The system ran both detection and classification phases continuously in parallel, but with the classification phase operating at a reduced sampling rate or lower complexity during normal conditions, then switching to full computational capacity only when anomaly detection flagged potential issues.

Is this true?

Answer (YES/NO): NO